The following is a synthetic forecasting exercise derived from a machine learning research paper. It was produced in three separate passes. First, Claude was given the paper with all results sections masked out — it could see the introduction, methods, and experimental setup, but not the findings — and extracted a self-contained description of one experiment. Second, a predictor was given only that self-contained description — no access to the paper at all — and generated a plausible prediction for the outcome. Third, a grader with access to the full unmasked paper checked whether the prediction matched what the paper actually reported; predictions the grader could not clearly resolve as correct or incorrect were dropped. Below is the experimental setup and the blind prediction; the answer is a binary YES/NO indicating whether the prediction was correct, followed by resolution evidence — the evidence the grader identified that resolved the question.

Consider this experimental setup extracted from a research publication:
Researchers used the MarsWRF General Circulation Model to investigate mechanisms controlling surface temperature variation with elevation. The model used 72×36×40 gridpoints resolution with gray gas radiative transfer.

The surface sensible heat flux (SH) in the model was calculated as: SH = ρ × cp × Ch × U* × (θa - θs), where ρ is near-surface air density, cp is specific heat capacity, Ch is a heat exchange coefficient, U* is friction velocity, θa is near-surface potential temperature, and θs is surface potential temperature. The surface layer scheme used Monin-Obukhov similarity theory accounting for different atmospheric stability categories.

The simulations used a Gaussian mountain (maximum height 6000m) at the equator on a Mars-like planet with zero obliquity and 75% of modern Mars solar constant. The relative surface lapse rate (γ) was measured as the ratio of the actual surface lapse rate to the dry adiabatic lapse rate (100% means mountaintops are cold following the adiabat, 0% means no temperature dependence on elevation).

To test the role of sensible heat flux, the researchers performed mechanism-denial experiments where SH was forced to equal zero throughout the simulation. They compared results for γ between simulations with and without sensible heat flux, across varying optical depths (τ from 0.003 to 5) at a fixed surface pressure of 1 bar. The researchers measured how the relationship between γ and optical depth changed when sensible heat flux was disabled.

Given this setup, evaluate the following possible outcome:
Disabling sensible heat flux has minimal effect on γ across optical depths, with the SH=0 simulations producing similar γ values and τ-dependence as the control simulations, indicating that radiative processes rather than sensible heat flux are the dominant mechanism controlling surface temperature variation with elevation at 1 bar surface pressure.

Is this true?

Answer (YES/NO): NO